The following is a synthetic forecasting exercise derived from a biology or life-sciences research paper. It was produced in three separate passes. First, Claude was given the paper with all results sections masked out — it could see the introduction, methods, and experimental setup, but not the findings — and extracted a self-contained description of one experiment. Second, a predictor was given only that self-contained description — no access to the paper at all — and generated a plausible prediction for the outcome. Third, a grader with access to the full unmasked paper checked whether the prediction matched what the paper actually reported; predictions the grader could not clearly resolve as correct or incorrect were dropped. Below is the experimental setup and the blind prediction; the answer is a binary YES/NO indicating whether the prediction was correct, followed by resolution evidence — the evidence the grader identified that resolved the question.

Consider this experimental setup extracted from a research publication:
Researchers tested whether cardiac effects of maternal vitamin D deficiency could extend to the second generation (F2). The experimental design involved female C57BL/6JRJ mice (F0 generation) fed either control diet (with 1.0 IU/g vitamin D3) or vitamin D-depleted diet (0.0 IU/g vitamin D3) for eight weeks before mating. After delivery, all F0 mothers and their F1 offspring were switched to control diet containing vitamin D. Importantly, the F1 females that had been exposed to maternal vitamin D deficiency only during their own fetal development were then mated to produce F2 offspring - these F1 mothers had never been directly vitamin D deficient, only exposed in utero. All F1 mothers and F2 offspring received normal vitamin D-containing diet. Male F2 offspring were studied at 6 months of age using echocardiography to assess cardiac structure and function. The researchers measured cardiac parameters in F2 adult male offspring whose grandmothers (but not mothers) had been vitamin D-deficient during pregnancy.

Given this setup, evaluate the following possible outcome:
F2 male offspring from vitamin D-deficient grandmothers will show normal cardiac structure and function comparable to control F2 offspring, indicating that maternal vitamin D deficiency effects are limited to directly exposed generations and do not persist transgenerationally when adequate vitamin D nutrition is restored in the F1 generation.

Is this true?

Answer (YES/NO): NO